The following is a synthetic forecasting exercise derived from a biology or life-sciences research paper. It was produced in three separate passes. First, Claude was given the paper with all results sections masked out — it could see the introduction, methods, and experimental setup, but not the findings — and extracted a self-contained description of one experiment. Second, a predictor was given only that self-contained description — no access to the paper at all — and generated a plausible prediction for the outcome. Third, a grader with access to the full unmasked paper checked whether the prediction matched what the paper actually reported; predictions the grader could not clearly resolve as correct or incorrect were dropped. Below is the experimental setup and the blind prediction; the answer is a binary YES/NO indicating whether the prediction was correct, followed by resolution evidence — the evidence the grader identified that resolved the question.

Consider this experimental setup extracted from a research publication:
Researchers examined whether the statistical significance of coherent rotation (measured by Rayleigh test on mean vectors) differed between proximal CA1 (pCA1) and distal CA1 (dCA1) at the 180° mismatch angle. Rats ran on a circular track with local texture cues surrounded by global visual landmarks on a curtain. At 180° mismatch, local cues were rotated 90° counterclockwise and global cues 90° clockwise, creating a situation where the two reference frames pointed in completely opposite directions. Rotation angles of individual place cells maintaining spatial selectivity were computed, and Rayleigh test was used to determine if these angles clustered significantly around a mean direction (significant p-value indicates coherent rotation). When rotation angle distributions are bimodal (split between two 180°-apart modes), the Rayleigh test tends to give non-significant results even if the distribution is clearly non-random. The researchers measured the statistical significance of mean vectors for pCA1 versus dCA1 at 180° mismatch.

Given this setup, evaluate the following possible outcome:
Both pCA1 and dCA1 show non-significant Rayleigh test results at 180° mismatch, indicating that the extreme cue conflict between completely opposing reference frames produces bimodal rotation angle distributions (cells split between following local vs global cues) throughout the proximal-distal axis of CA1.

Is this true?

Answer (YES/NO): NO